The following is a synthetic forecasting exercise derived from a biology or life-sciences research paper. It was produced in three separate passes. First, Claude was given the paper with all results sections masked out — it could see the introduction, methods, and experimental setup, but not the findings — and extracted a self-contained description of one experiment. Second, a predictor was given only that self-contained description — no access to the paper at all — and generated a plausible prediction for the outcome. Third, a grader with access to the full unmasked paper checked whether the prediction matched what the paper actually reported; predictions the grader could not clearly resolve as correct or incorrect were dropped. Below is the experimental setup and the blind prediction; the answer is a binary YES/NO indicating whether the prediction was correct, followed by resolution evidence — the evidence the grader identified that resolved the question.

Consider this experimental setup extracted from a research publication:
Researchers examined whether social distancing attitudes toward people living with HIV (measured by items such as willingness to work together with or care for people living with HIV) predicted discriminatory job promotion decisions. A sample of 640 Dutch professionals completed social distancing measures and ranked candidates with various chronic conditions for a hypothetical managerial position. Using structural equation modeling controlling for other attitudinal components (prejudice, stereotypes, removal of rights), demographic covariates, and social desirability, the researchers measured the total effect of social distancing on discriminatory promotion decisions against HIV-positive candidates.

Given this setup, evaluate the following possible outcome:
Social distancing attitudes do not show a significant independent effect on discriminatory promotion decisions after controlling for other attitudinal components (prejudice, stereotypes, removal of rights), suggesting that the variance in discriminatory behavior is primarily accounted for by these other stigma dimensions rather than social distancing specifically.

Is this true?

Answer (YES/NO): YES